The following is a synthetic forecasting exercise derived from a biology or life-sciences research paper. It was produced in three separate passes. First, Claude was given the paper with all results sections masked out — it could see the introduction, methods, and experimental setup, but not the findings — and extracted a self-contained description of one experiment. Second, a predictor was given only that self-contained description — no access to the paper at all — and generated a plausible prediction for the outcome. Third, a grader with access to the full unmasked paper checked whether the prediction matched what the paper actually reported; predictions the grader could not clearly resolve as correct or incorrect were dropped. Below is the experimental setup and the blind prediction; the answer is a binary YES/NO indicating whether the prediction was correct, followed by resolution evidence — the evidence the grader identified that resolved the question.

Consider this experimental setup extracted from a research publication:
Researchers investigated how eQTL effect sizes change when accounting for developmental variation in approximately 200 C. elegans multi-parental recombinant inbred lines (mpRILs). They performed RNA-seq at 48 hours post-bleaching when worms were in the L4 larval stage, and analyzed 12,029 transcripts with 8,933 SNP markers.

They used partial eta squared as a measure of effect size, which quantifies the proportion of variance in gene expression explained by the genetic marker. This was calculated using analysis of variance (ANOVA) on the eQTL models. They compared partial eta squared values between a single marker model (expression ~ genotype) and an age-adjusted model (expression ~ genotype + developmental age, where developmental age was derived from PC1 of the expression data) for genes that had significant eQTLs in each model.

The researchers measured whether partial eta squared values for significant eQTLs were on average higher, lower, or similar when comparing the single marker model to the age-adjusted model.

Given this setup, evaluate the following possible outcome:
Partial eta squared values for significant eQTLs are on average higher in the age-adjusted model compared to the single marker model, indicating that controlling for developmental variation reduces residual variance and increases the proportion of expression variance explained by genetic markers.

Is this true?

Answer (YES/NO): NO